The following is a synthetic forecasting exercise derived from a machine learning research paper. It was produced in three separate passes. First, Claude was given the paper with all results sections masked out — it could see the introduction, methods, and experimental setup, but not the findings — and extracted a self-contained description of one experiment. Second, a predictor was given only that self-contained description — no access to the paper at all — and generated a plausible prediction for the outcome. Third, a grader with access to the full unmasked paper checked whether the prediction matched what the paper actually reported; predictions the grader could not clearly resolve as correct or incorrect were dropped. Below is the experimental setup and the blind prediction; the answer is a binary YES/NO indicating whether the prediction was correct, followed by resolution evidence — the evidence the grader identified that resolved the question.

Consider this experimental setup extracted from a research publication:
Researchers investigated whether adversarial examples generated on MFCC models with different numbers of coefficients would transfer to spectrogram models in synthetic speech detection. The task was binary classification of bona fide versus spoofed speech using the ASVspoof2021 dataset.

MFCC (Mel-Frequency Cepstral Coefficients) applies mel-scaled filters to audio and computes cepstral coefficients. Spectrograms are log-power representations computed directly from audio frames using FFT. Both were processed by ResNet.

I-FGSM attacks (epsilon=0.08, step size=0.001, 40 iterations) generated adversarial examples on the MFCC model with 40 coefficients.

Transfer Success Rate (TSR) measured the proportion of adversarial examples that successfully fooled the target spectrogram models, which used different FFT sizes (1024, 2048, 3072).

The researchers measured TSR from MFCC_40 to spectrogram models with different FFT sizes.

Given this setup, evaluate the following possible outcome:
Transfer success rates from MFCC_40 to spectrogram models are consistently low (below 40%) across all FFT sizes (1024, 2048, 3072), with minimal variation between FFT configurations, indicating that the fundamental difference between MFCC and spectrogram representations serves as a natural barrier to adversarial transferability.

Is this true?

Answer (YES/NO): NO